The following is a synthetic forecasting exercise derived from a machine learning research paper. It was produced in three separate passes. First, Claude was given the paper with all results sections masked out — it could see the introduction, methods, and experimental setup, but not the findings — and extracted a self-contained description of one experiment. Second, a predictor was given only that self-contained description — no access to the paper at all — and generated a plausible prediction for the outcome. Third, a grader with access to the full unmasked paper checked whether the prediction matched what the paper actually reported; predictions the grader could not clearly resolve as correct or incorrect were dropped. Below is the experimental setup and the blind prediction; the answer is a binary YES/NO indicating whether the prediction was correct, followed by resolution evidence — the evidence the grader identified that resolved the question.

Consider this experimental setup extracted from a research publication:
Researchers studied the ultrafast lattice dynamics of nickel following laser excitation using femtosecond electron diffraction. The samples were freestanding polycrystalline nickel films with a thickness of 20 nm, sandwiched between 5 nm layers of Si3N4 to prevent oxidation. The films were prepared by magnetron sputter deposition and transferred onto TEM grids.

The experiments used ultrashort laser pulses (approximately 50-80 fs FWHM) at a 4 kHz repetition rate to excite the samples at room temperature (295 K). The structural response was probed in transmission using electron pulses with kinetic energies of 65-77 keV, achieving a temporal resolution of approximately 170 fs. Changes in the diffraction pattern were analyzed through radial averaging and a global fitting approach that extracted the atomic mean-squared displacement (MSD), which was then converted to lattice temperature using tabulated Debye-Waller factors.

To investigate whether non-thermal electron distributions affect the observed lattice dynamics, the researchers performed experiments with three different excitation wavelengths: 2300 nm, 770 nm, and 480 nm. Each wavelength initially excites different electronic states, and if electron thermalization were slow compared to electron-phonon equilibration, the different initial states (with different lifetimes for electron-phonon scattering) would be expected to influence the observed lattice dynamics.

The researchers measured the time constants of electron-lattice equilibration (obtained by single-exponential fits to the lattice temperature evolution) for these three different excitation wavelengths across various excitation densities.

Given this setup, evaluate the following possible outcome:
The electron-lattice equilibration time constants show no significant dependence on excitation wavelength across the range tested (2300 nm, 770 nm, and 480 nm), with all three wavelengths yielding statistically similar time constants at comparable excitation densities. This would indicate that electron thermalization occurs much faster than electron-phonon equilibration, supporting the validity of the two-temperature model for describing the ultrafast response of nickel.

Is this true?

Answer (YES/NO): YES